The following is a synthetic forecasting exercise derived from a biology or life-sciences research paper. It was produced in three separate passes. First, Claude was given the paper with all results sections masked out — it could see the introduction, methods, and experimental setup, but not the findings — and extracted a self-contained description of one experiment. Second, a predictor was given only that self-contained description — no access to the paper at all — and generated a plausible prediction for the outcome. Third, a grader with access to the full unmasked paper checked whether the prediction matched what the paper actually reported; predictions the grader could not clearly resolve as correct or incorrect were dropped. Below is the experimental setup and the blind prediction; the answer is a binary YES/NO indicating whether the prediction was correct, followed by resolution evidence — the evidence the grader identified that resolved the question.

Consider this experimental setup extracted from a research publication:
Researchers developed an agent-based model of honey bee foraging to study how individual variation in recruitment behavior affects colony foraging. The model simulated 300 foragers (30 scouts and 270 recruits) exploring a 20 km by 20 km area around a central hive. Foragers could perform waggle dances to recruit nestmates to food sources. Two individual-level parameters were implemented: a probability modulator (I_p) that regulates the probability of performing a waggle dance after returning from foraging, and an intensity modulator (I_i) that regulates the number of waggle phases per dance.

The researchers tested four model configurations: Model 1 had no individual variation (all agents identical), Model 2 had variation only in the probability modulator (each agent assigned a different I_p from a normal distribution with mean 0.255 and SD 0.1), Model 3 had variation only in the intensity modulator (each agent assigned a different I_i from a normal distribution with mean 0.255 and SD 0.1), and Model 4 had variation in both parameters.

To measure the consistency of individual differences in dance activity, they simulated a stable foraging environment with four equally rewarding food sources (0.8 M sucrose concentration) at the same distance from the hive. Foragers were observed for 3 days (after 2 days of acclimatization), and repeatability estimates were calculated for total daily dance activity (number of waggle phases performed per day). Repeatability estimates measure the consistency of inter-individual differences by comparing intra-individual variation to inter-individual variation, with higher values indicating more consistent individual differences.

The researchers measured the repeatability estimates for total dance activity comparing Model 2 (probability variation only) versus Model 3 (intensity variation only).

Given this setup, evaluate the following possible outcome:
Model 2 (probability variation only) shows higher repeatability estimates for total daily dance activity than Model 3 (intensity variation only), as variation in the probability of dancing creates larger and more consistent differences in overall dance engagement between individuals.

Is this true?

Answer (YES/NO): NO